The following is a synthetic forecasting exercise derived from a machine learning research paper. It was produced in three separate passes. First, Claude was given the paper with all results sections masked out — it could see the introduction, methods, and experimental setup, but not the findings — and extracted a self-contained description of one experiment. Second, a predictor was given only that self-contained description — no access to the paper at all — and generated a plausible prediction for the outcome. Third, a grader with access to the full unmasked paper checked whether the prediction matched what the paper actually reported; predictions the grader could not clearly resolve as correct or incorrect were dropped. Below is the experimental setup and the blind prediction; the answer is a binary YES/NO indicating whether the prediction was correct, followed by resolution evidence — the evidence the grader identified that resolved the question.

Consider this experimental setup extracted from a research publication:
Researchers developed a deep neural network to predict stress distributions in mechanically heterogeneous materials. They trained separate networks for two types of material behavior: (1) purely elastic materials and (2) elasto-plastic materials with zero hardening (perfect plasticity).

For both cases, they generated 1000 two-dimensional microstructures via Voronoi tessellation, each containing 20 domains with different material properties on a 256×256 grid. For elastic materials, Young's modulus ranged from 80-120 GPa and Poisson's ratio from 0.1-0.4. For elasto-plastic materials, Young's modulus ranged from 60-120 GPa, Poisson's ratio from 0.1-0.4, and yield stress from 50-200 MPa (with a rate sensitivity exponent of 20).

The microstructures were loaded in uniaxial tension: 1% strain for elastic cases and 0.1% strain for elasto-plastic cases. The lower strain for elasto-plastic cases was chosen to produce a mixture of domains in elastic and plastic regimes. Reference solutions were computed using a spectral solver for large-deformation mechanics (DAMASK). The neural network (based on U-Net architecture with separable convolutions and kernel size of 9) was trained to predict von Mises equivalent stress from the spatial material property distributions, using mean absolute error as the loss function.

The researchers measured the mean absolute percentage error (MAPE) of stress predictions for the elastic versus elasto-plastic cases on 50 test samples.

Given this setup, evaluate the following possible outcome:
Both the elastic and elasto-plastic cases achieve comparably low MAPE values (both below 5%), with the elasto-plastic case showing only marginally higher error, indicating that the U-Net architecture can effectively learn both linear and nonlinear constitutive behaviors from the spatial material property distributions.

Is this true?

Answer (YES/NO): NO